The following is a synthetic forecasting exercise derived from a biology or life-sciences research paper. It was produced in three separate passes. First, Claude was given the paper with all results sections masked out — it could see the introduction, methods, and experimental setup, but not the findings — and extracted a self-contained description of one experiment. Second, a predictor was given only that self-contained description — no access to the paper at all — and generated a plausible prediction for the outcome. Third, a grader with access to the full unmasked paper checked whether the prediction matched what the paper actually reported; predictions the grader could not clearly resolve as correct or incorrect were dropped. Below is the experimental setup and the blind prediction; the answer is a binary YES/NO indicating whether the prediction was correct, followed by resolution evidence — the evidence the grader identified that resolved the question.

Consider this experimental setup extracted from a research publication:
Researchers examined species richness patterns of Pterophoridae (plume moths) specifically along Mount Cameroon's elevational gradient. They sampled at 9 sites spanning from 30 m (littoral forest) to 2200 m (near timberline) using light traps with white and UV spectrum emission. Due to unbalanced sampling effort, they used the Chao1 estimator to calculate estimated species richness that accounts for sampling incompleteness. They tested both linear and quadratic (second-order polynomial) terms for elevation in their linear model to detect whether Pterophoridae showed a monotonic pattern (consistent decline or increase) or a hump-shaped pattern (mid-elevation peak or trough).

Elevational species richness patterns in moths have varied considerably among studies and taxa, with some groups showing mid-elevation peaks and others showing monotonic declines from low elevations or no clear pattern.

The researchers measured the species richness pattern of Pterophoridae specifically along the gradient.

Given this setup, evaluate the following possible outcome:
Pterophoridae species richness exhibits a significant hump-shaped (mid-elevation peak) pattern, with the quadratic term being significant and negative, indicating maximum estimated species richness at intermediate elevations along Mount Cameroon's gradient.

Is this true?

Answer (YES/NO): NO